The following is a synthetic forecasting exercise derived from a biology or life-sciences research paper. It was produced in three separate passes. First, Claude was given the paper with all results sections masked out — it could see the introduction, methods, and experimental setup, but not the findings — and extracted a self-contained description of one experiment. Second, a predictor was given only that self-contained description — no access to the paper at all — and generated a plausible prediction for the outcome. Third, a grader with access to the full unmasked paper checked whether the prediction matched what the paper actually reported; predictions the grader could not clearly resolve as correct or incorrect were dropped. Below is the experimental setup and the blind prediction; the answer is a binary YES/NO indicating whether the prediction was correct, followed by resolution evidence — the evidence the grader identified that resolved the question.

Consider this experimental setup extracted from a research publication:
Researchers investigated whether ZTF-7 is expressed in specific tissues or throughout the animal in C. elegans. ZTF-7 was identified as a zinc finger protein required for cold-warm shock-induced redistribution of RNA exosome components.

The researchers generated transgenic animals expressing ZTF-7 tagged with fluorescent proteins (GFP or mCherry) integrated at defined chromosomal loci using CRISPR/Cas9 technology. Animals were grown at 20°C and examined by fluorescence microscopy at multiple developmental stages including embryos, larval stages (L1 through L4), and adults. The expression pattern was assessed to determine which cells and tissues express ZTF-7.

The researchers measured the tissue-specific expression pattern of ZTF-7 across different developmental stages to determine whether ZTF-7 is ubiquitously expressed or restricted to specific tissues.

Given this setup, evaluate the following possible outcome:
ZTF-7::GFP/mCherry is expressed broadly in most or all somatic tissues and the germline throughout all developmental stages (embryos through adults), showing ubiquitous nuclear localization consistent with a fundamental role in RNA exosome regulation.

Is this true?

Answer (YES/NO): NO